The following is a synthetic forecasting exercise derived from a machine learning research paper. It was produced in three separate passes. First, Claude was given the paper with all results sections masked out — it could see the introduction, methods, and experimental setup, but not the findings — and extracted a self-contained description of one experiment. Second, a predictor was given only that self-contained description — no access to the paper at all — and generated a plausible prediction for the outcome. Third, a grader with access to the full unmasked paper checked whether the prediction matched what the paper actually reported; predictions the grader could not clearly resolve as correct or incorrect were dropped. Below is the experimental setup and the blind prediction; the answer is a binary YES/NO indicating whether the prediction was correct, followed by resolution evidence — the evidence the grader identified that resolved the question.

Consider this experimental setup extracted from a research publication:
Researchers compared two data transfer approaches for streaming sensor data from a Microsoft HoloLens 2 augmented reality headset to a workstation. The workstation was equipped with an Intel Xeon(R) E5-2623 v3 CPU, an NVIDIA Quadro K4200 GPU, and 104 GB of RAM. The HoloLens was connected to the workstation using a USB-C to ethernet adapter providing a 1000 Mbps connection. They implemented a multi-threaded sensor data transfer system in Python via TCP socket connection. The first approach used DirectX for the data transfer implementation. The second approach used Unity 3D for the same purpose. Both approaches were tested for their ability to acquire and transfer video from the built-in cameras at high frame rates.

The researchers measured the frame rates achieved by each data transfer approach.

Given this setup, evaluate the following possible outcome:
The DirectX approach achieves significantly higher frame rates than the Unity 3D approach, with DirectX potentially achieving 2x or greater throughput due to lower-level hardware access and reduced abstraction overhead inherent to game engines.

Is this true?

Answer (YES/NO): NO